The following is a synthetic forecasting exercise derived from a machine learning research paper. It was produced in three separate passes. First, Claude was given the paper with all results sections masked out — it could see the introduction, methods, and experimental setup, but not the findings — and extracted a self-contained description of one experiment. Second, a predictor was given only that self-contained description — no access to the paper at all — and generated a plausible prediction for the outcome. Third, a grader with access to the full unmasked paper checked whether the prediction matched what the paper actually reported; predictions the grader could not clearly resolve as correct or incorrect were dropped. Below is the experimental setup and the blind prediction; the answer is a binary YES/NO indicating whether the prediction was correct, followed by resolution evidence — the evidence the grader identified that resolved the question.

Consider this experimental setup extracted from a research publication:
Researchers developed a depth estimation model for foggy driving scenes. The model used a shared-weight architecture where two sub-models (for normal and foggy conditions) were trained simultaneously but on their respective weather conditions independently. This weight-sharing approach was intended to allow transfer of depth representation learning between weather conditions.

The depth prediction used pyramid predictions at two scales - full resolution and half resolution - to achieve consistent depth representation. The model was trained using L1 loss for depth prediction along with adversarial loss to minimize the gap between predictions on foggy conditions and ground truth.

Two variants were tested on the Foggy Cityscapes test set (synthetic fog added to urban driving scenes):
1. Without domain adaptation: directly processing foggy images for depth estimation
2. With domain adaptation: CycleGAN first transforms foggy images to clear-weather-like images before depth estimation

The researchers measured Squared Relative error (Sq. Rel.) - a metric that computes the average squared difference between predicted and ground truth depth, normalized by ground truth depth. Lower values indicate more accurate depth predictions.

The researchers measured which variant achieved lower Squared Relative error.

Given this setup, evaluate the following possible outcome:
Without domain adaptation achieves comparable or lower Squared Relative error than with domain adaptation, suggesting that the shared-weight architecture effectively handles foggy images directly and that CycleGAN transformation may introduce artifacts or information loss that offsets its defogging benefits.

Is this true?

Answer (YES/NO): YES